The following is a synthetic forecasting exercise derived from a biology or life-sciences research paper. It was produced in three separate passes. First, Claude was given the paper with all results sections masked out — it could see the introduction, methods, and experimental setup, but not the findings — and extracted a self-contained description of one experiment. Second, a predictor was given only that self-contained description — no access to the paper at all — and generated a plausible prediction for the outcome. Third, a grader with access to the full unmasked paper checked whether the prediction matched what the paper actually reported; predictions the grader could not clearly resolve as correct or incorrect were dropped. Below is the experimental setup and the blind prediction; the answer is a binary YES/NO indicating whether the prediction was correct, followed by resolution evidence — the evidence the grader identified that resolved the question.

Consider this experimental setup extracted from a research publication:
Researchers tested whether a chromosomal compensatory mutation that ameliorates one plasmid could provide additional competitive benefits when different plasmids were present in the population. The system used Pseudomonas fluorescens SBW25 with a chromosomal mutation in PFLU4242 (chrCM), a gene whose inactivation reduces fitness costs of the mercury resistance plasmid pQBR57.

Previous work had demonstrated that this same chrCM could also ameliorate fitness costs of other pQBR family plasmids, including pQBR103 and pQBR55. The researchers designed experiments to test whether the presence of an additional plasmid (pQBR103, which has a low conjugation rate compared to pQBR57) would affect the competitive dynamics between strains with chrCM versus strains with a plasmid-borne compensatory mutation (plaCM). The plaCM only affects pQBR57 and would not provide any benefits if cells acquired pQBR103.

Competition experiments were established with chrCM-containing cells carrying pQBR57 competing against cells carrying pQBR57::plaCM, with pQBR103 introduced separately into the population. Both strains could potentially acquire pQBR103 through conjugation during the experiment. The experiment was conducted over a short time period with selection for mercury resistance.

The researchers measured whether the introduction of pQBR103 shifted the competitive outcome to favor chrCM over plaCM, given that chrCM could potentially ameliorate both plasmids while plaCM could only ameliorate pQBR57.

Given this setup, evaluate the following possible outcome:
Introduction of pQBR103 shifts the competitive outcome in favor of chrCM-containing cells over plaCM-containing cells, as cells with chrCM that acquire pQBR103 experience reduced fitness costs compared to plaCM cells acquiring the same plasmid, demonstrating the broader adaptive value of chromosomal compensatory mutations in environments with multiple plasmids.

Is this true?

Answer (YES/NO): NO